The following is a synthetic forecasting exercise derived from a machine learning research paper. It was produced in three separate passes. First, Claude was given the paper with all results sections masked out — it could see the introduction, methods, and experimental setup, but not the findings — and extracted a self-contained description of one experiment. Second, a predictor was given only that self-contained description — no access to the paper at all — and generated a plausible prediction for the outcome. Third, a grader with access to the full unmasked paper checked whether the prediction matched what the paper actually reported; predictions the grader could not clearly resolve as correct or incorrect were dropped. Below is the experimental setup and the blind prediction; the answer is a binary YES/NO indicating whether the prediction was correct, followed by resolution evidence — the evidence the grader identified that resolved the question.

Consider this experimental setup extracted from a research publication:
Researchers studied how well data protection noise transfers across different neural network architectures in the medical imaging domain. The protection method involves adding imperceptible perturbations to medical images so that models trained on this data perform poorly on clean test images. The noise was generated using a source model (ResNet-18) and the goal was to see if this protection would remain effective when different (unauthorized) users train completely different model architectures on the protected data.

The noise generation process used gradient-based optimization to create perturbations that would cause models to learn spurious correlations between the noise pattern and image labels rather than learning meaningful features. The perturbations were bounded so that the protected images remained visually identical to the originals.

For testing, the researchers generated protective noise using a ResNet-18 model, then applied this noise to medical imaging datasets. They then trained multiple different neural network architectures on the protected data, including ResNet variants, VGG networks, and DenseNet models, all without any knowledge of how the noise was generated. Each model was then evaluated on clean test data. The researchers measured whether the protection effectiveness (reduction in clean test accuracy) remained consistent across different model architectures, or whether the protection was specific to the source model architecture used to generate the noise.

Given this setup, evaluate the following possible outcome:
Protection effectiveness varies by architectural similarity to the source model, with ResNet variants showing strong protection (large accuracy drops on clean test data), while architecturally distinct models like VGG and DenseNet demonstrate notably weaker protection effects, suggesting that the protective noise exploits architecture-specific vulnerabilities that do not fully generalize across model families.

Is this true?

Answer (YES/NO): NO